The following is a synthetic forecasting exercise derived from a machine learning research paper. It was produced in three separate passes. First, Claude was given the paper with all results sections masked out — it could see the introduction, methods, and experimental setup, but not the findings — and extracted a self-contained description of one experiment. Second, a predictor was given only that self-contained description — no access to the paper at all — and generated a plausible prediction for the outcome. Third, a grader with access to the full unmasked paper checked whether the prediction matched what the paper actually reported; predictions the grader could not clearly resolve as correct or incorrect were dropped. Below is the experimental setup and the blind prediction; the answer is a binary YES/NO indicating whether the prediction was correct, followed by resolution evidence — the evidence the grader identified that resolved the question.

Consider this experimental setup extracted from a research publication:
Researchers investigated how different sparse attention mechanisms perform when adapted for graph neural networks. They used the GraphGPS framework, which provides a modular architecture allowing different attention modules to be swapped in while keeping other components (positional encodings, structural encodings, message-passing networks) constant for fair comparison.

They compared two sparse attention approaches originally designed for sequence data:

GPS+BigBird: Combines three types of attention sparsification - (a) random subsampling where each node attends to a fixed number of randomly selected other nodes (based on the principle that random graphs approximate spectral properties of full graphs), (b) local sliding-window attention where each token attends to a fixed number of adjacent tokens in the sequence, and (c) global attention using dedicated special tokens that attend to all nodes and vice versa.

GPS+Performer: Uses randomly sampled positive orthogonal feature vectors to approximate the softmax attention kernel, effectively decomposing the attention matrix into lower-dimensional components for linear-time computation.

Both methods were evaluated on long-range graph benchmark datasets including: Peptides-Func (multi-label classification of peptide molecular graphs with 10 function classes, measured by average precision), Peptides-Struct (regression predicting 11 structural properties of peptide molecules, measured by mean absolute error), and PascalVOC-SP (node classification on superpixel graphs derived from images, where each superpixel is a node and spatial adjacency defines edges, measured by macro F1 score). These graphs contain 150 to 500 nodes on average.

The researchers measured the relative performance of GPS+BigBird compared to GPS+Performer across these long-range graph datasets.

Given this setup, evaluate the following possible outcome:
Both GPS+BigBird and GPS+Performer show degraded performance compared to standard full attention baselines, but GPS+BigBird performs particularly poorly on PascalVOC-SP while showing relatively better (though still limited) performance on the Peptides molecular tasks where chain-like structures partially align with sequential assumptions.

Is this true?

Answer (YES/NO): NO